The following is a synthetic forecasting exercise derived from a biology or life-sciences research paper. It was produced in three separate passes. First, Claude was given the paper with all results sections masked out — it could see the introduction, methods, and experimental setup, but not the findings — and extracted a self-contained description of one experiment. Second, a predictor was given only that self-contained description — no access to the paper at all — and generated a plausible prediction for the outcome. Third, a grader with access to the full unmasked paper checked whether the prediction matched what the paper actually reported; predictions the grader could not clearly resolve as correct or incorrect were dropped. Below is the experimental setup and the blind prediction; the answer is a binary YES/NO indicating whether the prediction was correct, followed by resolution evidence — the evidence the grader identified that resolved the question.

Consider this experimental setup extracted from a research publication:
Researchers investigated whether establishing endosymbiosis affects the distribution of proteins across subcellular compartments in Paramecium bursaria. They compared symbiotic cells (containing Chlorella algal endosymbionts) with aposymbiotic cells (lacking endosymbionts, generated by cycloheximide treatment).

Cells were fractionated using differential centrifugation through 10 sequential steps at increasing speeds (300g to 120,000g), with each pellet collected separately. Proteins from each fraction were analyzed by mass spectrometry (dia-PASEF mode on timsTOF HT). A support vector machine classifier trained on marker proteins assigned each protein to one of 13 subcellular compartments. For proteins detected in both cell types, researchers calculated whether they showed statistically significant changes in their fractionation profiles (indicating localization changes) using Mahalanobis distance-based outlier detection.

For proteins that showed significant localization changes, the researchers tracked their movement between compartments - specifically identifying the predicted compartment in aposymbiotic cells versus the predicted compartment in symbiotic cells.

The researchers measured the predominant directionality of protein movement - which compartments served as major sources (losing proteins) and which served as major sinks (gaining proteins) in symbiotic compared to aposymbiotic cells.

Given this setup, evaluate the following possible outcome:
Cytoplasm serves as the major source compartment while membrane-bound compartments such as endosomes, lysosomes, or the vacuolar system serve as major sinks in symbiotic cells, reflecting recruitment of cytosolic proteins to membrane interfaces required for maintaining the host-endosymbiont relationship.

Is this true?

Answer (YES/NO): NO